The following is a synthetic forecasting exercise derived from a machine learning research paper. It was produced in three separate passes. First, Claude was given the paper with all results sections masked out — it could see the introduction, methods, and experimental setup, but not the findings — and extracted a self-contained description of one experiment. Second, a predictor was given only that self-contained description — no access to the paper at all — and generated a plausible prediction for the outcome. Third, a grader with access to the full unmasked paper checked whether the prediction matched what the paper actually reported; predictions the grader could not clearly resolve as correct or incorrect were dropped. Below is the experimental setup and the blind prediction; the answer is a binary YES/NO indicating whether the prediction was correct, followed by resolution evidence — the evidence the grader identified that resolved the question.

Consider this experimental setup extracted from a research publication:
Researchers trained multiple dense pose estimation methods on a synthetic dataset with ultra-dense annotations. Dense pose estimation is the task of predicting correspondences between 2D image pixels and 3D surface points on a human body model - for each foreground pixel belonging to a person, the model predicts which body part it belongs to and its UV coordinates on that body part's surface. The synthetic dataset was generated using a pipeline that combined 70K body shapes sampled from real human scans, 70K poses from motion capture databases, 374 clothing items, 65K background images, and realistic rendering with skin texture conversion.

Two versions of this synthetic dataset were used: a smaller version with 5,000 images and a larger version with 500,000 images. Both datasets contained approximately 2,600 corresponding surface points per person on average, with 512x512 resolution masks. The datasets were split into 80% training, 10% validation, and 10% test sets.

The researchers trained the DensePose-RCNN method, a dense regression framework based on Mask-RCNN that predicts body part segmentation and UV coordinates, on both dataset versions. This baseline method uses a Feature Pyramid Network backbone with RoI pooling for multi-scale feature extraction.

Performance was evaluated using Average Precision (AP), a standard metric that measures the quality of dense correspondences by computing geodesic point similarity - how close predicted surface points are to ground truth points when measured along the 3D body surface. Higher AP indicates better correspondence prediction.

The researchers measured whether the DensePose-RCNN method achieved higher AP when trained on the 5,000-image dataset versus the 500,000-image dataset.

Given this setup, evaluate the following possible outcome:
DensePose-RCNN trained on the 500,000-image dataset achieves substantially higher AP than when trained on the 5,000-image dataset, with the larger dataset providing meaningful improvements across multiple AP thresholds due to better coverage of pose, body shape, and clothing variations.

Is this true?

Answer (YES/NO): NO